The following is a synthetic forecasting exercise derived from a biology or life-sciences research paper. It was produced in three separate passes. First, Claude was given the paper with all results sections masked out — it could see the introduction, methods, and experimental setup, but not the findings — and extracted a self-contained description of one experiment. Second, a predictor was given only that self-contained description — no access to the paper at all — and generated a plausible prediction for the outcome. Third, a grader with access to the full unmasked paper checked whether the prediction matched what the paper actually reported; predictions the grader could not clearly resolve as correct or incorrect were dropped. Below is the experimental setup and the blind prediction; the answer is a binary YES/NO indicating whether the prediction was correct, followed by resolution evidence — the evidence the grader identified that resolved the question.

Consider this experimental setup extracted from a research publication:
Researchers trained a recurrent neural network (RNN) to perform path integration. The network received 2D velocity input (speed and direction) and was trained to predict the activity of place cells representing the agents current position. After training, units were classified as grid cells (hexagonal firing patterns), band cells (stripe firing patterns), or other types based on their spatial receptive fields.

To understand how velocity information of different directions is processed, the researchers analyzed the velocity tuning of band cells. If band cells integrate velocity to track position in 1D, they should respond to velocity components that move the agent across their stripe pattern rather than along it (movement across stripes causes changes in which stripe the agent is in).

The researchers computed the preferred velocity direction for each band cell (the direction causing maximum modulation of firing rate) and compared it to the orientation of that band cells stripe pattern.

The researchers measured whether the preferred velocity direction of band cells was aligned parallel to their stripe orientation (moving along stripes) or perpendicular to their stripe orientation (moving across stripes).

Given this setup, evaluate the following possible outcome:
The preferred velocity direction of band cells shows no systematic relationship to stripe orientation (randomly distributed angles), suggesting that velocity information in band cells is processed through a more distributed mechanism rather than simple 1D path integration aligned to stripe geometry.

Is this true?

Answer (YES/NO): NO